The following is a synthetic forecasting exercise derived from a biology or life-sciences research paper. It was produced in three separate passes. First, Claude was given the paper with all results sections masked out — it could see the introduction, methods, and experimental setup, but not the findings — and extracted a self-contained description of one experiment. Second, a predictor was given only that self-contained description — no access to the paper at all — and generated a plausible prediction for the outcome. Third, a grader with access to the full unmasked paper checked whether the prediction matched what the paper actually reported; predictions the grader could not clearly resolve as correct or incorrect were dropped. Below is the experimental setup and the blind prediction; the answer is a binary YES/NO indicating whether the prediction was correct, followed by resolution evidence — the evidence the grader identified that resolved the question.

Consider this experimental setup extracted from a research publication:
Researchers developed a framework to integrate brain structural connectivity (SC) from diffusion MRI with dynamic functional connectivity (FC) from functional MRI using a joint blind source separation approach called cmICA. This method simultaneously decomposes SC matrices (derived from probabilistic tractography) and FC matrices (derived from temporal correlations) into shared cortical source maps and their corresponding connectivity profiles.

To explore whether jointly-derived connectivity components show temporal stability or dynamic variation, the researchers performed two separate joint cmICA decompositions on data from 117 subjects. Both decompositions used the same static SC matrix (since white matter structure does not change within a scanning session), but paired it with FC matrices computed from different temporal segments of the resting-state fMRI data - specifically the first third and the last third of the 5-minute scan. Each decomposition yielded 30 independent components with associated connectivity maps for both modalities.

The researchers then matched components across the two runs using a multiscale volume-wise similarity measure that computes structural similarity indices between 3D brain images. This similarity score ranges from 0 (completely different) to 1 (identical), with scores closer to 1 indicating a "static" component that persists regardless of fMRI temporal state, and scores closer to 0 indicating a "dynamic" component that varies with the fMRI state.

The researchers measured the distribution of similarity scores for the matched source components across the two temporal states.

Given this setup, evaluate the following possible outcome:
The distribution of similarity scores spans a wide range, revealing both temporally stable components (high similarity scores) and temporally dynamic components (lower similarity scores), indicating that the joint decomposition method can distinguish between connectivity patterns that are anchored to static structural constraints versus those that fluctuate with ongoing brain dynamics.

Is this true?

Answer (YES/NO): YES